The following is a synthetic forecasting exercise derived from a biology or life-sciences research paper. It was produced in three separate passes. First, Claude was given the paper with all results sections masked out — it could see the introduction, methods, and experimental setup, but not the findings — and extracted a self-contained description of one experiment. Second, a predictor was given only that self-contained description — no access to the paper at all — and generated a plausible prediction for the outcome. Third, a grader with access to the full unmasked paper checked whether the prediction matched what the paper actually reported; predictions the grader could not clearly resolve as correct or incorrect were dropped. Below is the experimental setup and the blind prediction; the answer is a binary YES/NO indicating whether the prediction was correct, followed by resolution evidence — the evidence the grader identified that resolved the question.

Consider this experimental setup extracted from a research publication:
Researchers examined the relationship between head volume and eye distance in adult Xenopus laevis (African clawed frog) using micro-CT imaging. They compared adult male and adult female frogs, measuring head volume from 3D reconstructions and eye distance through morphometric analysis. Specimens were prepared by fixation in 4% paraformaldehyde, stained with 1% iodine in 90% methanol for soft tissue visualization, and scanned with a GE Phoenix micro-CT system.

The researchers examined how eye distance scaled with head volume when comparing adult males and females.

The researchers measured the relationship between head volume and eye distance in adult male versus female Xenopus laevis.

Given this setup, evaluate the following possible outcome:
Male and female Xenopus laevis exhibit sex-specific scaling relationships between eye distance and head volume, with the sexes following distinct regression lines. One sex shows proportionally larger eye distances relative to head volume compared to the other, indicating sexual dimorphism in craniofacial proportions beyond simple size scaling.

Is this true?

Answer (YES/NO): YES